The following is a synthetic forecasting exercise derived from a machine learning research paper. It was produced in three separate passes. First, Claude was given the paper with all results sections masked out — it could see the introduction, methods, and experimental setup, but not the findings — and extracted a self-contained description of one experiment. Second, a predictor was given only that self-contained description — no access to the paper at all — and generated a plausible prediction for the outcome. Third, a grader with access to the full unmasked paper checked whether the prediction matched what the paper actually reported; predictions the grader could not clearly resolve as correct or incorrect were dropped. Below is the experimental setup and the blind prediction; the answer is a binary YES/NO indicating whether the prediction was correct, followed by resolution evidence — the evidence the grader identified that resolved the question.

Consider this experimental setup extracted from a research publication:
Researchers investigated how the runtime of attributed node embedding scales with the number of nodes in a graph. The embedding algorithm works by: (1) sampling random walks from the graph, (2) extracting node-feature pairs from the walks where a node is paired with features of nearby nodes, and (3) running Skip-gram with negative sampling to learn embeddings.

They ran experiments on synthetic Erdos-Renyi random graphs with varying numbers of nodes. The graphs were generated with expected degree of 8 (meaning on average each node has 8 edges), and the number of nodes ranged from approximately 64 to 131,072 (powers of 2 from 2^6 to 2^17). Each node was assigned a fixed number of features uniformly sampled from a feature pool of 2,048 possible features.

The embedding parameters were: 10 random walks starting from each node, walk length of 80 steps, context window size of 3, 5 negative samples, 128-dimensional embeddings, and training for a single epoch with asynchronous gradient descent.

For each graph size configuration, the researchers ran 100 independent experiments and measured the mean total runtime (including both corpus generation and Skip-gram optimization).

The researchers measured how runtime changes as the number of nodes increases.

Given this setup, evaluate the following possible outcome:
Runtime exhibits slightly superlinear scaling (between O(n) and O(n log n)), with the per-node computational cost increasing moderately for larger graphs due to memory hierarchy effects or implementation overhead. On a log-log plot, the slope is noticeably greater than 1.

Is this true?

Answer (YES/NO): NO